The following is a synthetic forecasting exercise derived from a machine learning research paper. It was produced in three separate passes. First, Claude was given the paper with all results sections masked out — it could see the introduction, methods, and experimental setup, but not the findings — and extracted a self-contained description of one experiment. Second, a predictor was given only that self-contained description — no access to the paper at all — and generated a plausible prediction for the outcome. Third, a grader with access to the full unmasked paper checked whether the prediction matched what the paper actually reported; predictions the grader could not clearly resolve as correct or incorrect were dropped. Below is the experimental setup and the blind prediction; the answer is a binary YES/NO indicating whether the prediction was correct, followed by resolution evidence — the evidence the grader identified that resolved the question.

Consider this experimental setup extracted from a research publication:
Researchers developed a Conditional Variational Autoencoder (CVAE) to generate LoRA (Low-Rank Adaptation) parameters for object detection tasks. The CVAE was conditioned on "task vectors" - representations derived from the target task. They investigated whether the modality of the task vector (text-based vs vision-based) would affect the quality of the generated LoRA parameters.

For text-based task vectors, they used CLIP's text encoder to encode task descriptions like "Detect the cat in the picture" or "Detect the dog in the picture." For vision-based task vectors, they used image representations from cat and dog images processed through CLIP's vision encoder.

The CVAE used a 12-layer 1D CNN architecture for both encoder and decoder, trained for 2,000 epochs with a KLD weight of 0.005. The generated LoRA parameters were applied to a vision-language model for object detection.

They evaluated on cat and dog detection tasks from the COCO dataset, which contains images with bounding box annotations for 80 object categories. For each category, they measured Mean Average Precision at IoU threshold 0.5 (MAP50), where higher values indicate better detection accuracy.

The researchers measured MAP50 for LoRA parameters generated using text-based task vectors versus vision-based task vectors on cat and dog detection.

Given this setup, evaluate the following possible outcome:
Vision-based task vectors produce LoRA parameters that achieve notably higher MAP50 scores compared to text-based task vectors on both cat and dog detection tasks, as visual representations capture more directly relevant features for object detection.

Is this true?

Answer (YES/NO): NO